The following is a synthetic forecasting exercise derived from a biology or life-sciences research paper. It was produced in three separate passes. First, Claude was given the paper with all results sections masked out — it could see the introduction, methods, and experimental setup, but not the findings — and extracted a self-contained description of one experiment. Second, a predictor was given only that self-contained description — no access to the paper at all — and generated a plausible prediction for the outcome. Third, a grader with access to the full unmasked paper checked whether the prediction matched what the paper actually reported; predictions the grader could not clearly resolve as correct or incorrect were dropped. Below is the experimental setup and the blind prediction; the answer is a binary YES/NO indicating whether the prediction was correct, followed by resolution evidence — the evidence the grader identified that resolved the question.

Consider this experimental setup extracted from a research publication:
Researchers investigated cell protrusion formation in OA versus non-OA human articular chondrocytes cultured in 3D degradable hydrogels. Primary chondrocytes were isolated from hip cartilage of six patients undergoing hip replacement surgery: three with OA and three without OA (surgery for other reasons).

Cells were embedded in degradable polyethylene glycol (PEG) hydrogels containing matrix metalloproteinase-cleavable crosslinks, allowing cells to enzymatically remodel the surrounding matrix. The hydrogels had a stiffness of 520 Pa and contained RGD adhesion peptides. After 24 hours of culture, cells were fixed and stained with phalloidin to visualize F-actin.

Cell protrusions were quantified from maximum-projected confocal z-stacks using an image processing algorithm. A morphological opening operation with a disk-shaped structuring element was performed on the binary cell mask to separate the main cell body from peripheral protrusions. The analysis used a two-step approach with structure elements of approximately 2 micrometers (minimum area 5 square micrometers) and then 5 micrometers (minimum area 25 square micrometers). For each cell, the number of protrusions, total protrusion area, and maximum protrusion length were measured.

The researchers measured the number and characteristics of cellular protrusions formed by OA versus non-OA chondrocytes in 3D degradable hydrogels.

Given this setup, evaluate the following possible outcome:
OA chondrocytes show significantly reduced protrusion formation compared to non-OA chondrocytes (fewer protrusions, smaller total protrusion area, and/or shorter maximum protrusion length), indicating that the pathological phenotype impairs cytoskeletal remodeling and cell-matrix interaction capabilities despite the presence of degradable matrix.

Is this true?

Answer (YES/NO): NO